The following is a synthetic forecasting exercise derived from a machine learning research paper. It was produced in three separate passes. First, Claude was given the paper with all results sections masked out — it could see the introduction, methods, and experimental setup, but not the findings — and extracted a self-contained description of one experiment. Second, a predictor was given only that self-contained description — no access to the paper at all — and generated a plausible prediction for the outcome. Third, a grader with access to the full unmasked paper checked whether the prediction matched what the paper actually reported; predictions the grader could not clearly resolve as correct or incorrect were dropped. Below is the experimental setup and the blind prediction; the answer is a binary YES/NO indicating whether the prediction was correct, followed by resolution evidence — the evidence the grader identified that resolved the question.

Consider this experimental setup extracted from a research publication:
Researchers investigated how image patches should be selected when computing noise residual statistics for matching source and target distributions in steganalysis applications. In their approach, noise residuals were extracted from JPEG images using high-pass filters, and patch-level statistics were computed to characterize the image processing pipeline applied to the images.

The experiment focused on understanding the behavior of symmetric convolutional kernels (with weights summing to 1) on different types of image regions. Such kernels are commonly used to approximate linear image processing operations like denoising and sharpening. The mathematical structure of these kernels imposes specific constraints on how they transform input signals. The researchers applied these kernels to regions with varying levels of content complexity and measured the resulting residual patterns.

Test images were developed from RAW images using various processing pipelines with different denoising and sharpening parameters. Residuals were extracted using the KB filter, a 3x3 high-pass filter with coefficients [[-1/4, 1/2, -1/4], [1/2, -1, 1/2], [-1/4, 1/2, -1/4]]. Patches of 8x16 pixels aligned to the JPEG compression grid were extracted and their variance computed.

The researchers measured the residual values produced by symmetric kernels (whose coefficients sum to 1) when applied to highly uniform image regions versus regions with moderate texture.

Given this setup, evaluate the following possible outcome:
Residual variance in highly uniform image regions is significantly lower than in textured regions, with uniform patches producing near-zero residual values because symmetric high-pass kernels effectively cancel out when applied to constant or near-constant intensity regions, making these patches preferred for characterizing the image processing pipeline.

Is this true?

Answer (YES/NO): NO